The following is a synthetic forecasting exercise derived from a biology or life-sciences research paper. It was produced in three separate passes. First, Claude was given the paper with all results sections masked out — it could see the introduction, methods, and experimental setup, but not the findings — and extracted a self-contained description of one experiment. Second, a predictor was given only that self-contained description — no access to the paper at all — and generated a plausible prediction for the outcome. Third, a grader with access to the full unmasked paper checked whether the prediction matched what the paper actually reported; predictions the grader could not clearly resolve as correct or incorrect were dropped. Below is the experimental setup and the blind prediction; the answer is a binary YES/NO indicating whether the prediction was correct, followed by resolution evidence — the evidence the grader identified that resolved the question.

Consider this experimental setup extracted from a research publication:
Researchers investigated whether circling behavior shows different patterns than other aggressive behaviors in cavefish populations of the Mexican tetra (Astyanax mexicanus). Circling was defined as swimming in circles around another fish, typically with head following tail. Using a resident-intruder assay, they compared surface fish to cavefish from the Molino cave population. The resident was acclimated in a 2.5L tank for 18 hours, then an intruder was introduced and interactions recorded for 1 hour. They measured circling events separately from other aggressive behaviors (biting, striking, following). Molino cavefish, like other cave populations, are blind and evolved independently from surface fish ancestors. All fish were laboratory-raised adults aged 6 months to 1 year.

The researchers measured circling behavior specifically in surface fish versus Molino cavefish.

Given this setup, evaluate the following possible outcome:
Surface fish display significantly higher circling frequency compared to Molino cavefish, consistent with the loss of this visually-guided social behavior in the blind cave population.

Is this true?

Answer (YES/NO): NO